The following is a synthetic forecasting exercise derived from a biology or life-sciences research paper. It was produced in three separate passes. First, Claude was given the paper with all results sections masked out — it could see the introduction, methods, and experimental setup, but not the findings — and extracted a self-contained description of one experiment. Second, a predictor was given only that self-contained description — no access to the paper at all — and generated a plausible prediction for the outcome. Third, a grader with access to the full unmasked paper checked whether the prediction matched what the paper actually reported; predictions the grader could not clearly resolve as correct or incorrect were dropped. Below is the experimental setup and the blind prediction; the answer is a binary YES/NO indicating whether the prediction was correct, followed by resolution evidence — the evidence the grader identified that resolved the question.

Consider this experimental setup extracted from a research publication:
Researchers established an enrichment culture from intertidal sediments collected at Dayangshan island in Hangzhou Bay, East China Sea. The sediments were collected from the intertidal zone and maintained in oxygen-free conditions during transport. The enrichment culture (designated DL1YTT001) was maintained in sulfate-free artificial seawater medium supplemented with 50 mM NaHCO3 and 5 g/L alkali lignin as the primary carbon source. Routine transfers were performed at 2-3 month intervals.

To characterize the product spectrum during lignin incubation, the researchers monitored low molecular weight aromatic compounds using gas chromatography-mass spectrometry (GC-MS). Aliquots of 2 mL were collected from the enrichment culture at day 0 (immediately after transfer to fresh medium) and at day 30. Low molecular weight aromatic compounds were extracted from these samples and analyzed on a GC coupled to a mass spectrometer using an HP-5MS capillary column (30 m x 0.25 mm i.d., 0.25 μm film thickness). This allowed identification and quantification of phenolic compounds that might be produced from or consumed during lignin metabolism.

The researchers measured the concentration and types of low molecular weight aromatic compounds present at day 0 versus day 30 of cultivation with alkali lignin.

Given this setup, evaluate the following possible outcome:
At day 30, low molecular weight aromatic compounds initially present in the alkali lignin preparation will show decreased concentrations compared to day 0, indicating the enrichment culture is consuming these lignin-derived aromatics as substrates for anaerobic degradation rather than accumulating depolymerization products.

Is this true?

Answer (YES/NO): YES